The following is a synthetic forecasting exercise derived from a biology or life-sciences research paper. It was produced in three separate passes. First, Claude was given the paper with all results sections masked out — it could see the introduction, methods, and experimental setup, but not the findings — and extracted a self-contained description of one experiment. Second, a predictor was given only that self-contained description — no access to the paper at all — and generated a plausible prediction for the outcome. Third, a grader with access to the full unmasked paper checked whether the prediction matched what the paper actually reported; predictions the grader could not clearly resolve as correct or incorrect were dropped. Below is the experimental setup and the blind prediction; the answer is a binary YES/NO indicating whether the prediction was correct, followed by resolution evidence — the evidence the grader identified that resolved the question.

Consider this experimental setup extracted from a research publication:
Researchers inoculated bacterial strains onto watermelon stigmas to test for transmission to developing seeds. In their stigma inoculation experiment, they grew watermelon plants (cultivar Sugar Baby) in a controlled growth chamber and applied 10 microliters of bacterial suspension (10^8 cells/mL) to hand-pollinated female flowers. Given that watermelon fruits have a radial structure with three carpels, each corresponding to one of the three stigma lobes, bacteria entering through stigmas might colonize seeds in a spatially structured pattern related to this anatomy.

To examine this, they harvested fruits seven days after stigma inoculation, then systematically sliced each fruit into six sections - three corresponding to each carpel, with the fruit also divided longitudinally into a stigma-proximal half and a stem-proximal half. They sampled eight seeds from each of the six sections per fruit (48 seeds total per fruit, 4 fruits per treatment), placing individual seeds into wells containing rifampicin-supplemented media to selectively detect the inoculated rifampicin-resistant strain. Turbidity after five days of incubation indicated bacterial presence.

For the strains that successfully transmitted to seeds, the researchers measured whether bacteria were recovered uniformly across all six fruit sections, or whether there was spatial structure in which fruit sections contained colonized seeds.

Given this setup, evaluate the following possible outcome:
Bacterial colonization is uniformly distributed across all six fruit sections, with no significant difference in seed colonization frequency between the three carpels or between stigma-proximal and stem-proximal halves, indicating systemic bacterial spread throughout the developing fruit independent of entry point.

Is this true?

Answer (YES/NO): NO